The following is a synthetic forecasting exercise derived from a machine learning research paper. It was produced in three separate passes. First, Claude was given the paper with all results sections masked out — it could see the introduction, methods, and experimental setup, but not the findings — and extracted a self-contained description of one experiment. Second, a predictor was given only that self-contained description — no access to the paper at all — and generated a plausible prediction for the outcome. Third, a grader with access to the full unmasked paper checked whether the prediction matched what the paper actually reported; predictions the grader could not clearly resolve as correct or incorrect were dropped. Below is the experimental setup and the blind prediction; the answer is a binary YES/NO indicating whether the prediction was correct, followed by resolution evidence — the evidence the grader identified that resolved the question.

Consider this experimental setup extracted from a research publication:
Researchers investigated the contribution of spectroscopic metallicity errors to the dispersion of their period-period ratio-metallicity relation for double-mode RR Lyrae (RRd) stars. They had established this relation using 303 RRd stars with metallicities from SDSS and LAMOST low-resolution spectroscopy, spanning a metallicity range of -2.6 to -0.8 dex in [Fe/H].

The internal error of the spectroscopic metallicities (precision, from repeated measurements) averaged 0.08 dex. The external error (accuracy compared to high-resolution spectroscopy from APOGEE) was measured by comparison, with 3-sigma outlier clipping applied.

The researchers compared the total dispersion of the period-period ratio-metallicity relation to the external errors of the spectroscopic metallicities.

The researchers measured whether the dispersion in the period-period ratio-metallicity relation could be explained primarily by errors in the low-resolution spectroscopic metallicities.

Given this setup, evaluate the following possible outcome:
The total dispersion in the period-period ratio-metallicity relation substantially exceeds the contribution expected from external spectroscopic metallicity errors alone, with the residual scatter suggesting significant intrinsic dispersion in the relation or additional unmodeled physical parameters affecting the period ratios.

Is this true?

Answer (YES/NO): NO